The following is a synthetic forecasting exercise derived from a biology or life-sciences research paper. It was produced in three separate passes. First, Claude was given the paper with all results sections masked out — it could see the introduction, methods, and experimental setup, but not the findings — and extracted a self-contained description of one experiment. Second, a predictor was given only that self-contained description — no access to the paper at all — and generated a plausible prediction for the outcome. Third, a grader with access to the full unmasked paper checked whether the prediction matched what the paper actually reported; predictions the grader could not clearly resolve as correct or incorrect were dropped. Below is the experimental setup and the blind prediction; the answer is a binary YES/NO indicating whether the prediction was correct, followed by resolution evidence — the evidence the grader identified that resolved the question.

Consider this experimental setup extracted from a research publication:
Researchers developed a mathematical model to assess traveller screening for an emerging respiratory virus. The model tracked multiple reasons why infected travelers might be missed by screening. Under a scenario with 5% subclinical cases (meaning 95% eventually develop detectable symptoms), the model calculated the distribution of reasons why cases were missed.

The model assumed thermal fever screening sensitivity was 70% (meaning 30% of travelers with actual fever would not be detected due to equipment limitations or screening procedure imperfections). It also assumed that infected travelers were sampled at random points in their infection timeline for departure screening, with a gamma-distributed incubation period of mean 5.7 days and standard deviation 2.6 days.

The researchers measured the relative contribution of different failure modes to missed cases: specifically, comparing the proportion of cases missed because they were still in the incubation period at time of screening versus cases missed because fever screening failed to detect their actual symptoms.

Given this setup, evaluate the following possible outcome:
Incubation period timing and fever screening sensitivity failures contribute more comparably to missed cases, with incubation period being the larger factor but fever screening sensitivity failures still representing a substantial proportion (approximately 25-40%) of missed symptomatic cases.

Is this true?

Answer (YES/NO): NO